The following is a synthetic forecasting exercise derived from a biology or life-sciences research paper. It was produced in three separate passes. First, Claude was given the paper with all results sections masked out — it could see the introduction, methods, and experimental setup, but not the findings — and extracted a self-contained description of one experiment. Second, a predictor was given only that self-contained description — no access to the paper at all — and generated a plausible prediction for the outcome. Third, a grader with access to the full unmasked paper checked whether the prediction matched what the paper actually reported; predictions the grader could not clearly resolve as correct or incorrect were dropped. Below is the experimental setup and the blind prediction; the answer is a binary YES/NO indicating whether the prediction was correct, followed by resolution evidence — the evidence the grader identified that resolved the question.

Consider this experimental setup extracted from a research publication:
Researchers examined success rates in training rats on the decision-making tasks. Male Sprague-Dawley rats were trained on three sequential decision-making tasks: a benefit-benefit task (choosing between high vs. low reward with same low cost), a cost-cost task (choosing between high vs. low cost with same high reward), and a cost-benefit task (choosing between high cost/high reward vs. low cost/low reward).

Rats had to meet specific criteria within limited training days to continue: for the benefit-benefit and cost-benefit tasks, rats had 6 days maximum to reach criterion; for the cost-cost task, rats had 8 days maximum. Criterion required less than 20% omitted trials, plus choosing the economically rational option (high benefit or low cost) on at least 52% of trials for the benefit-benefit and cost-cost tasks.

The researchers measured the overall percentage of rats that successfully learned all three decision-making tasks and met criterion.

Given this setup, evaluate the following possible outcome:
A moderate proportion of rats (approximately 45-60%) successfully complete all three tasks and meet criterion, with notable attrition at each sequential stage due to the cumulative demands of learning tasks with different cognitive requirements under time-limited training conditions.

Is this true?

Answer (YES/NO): YES